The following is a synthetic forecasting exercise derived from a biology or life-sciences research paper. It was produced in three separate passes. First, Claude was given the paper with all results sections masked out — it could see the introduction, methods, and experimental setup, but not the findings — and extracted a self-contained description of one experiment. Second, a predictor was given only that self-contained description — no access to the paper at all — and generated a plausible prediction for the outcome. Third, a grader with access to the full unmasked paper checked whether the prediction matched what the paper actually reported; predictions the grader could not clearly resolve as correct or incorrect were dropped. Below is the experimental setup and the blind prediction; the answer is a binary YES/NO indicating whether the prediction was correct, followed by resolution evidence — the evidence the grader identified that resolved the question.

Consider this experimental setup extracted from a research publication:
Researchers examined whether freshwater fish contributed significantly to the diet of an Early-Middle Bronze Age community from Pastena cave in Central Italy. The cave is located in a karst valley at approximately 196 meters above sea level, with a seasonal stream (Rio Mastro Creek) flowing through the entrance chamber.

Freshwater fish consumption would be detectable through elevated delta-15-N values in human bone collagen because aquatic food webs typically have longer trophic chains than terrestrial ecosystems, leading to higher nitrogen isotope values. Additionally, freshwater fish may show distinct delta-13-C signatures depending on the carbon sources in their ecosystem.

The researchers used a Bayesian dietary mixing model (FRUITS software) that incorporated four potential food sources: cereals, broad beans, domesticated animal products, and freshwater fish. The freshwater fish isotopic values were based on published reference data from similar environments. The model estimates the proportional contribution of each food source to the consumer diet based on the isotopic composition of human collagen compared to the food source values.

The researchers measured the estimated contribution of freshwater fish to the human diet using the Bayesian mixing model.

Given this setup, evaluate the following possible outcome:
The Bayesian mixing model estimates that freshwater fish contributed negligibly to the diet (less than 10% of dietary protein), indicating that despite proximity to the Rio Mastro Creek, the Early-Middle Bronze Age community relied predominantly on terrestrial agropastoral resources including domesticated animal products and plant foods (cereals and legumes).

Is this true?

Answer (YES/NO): YES